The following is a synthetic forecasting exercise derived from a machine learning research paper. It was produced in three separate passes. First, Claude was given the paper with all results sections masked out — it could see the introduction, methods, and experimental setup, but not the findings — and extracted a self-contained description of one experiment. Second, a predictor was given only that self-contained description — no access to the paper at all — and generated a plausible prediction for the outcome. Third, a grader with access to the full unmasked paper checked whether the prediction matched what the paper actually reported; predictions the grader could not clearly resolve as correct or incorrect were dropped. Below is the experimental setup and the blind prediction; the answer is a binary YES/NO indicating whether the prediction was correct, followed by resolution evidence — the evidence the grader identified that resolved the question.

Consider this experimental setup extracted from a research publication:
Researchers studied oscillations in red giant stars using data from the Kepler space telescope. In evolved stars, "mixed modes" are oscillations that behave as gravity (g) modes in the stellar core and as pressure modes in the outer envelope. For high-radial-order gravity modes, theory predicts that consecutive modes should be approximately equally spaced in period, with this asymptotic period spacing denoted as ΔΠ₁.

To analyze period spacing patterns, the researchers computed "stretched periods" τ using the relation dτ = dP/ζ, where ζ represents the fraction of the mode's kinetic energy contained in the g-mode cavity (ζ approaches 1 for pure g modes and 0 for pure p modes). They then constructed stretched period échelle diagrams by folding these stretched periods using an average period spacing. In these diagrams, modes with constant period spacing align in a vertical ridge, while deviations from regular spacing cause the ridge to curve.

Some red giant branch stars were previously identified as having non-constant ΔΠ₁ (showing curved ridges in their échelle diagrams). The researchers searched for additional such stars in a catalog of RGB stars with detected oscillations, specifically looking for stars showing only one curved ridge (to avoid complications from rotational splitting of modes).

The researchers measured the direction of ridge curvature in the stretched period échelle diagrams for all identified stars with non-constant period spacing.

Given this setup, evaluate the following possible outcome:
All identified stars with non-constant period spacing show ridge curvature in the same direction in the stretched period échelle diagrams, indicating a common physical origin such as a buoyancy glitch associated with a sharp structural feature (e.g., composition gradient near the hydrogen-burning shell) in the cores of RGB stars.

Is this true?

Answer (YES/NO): NO